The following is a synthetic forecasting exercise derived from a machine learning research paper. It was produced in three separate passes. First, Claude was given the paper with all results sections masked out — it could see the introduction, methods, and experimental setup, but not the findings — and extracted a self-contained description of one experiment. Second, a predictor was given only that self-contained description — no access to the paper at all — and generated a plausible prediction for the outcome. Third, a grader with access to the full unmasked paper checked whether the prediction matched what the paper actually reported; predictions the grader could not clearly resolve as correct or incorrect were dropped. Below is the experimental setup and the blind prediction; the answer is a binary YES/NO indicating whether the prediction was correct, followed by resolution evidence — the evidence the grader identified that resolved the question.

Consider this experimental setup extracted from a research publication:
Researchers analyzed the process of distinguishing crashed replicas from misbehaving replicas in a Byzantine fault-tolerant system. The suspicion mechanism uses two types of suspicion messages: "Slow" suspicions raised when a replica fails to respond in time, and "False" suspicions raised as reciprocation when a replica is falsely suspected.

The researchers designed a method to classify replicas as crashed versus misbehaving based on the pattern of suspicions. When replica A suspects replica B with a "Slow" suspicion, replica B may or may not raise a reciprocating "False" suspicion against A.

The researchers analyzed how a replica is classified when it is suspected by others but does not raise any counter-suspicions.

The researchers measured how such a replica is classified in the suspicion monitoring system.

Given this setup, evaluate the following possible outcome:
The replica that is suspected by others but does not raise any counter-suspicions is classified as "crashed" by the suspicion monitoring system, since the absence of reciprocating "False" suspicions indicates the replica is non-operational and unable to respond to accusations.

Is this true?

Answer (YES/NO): YES